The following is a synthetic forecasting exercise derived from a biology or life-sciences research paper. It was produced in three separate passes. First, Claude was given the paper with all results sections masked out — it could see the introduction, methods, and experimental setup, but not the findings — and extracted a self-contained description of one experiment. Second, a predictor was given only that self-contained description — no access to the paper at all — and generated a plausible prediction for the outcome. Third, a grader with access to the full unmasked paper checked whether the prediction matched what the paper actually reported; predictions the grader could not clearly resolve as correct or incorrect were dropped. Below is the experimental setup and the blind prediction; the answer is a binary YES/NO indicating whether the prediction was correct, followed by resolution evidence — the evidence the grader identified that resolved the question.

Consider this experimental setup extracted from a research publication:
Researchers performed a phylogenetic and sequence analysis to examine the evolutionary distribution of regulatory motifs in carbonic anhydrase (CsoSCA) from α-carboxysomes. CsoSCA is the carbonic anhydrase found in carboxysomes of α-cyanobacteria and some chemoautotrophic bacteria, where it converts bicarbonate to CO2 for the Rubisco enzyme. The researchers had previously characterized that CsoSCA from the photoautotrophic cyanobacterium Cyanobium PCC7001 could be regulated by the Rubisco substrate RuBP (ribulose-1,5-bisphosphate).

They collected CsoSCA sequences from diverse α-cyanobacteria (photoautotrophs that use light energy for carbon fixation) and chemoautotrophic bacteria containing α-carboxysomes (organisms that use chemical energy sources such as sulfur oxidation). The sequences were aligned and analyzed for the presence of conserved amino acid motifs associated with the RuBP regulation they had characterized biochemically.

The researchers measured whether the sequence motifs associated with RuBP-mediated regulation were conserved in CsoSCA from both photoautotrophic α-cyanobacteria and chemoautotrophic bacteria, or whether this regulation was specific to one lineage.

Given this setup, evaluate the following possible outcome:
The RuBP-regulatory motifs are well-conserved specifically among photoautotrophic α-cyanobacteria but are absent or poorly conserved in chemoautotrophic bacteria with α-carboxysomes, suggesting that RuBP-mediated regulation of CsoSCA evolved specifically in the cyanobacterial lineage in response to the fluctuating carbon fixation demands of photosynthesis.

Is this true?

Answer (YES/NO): YES